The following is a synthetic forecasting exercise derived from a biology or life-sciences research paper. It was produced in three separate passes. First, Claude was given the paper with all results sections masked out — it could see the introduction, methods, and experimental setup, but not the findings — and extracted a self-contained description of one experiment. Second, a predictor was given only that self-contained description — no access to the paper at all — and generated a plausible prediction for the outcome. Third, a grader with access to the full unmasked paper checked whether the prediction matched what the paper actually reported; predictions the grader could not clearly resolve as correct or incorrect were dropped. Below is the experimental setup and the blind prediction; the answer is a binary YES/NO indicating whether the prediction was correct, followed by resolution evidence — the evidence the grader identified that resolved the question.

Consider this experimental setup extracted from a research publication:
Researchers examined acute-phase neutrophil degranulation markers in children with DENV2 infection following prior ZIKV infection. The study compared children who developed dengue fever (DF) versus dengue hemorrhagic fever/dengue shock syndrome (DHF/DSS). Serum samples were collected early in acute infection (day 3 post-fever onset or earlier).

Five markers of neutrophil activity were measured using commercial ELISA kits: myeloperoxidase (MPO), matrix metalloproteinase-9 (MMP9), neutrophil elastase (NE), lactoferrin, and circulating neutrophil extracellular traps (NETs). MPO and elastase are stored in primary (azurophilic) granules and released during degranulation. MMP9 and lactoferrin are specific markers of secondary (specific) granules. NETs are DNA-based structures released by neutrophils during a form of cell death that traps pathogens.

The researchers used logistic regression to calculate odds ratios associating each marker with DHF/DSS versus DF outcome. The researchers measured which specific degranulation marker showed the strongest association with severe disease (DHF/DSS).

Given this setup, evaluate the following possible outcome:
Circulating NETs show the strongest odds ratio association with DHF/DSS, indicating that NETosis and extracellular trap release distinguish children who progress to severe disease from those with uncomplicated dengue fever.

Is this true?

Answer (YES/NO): NO